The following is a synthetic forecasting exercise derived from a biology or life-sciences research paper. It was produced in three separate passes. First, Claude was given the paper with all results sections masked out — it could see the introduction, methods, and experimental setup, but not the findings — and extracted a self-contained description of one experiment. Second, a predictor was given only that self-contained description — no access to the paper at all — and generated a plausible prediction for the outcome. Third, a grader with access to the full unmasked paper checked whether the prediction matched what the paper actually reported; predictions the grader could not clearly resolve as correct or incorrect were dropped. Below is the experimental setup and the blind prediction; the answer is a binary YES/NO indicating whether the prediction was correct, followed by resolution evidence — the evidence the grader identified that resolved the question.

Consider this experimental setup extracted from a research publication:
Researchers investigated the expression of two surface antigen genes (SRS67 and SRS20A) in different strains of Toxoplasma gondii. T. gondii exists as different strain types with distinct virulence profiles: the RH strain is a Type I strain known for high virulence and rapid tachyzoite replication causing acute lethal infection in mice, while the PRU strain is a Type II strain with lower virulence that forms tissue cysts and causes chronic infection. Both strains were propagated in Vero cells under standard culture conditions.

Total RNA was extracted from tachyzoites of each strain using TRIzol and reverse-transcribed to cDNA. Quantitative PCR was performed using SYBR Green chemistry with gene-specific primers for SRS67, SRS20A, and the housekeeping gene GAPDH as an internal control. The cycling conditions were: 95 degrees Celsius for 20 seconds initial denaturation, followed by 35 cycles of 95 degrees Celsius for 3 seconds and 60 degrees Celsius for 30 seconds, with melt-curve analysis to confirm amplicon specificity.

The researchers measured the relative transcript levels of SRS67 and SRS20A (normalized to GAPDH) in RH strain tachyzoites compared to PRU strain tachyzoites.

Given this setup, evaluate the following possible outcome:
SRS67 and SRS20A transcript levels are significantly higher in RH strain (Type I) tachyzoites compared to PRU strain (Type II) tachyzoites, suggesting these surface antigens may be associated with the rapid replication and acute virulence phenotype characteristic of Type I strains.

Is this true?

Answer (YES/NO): NO